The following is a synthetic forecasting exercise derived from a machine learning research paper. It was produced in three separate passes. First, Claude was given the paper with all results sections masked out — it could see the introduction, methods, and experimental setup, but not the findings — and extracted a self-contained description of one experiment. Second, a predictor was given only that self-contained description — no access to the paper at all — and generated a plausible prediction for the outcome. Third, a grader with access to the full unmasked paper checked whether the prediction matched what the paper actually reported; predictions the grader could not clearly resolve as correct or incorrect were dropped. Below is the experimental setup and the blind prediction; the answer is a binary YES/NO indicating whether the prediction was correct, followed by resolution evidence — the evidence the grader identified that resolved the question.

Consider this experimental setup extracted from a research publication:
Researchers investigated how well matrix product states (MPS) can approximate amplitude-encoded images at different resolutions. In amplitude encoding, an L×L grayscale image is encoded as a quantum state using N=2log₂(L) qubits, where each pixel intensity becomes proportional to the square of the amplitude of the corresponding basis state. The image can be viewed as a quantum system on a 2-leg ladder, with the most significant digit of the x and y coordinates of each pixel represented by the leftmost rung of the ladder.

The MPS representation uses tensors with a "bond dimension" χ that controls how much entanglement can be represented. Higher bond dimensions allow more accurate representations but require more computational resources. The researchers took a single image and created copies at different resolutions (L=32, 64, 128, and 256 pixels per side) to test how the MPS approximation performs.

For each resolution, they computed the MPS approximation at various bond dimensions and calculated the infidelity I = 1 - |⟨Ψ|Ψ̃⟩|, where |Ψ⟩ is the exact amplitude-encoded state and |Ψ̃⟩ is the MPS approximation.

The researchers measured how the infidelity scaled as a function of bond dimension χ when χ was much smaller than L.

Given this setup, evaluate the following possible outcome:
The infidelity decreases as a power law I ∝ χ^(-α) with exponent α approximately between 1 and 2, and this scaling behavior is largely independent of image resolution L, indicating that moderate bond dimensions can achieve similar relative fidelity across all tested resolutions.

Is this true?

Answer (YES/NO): YES